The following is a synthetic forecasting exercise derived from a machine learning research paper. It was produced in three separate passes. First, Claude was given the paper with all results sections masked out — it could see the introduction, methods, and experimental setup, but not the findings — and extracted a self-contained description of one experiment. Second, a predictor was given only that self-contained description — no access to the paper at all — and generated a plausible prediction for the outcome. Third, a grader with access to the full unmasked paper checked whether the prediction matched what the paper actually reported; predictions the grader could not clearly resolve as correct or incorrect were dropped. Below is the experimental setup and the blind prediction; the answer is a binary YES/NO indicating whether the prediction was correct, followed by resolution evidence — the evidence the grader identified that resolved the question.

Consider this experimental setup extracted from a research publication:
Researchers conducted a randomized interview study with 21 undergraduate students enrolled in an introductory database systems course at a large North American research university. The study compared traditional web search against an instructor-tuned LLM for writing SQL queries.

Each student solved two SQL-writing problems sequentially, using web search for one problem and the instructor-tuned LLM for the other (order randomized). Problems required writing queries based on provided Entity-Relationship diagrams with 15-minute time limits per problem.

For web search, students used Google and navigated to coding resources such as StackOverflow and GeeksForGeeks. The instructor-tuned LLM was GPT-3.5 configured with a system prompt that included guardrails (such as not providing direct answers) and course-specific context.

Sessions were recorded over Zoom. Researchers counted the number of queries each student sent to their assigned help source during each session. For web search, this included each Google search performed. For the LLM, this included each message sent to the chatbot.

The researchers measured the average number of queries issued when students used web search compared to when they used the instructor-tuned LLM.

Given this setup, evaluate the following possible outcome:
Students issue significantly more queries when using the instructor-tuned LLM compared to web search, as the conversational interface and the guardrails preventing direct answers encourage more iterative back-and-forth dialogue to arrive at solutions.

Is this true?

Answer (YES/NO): YES